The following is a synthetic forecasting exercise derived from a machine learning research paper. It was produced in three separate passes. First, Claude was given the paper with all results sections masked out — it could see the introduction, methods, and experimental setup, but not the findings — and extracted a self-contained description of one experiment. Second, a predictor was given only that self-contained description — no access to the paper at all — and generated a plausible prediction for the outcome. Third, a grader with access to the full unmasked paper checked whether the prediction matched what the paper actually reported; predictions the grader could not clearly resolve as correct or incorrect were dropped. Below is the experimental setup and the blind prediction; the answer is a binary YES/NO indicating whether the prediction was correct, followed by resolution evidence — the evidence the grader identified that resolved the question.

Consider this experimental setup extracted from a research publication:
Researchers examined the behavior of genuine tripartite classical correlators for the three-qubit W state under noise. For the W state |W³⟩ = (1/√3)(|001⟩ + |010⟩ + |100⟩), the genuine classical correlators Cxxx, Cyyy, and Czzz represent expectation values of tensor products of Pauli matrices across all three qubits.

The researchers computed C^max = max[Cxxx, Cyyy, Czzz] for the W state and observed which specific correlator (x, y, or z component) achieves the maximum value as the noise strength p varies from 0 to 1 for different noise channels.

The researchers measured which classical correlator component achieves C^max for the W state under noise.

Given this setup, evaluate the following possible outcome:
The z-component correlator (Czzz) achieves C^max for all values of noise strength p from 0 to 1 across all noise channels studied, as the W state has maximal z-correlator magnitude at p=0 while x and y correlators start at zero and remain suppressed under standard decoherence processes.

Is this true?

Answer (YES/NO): YES